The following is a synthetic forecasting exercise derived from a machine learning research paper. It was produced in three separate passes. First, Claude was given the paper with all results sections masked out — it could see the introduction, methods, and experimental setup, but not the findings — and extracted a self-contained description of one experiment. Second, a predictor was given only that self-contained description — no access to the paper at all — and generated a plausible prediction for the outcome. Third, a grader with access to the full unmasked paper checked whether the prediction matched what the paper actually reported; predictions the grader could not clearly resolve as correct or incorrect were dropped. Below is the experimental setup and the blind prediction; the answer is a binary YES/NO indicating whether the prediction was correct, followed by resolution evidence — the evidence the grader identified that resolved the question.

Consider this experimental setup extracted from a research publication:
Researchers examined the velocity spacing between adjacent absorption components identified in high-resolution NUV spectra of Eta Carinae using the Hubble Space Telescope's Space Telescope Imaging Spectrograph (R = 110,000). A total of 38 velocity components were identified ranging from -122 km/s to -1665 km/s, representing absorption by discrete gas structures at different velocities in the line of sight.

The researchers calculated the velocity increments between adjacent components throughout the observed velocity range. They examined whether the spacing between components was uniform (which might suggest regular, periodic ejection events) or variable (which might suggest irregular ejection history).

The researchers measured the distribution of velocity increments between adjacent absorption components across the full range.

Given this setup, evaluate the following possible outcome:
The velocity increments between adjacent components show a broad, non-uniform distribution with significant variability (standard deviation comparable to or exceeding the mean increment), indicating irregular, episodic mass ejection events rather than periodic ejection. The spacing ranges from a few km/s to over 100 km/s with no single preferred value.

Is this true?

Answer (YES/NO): NO